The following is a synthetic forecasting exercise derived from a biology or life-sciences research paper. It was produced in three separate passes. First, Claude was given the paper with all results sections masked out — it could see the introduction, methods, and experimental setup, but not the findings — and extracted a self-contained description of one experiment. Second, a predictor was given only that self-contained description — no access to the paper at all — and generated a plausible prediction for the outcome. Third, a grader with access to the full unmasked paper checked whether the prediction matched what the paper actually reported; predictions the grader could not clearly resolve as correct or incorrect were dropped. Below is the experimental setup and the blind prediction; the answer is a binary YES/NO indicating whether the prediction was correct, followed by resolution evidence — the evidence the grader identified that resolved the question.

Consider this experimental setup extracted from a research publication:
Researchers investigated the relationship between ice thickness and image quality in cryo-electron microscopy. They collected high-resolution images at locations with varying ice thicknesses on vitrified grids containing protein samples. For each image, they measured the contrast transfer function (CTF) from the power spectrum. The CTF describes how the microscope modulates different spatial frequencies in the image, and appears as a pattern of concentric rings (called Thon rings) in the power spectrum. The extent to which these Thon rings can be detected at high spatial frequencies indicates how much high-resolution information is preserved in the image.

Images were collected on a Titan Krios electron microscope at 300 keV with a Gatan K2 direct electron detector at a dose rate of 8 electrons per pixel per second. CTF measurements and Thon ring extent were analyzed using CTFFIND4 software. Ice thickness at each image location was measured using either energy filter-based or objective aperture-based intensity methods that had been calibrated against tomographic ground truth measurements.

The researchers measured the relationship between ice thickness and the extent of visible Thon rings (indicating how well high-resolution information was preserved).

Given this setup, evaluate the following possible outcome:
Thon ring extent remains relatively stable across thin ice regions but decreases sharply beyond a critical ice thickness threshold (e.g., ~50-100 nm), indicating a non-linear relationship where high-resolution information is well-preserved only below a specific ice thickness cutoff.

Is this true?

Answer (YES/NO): NO